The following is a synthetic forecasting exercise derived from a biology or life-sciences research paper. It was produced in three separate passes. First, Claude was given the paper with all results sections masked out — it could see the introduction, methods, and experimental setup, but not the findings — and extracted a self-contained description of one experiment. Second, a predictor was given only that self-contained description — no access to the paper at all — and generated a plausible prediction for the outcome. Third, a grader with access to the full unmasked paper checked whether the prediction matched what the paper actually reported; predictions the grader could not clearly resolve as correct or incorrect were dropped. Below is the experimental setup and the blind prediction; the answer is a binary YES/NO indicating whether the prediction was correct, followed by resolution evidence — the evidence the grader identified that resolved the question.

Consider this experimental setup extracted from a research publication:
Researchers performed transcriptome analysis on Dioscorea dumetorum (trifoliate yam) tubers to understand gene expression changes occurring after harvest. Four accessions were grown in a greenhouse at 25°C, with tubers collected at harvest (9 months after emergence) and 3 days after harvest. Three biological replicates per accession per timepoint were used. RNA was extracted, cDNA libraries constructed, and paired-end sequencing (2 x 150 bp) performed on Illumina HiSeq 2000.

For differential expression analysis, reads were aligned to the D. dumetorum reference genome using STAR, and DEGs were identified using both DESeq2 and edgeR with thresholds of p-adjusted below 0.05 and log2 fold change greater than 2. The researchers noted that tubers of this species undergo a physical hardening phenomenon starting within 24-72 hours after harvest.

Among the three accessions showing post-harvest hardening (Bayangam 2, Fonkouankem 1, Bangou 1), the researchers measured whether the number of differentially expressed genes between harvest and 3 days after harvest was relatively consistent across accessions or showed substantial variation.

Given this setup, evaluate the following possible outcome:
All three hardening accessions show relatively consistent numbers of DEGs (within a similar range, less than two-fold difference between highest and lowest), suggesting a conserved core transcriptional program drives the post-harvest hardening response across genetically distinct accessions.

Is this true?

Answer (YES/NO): YES